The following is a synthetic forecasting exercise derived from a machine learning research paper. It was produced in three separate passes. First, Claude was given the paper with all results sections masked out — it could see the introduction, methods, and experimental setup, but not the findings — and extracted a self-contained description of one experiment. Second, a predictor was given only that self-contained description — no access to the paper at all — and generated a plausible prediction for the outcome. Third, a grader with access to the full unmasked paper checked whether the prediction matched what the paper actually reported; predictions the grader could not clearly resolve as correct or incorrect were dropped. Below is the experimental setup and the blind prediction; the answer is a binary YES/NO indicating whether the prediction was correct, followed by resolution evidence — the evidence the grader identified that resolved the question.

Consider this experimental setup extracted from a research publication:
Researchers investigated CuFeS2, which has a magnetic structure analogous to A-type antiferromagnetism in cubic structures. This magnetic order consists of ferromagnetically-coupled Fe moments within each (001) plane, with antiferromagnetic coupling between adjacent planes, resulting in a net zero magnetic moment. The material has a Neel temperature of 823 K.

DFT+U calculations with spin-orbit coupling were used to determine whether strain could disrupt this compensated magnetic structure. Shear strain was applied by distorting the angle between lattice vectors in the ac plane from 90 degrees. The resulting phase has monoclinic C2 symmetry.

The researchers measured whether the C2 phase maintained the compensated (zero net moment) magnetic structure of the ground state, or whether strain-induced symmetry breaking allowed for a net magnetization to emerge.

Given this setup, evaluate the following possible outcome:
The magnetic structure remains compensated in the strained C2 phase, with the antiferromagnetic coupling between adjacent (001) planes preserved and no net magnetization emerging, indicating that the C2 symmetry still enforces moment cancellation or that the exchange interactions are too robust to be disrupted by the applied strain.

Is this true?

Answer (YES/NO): NO